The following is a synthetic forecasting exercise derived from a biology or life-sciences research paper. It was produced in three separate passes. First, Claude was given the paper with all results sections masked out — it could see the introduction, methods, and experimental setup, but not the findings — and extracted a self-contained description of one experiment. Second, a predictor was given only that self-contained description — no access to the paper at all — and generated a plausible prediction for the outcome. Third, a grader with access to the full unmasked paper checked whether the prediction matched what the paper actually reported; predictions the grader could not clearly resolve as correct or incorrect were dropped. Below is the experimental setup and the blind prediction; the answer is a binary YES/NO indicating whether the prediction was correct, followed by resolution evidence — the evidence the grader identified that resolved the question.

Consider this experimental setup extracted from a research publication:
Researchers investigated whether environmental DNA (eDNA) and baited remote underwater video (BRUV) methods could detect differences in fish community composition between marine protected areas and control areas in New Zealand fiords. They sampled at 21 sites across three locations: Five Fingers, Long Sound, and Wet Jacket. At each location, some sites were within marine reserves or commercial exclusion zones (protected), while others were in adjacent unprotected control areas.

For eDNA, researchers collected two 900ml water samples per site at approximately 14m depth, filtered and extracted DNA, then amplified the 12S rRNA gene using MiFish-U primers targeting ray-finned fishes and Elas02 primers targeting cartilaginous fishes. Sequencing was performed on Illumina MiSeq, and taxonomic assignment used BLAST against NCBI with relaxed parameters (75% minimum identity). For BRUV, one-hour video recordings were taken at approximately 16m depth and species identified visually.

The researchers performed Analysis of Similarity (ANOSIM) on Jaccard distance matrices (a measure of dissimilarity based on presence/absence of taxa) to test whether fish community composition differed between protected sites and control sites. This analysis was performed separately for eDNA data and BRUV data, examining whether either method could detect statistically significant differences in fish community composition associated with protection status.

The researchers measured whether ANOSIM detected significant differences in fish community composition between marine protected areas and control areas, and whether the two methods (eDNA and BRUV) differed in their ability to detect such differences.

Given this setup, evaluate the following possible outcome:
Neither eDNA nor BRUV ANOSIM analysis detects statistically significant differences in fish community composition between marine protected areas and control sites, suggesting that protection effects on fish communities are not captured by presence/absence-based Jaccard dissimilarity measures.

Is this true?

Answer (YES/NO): YES